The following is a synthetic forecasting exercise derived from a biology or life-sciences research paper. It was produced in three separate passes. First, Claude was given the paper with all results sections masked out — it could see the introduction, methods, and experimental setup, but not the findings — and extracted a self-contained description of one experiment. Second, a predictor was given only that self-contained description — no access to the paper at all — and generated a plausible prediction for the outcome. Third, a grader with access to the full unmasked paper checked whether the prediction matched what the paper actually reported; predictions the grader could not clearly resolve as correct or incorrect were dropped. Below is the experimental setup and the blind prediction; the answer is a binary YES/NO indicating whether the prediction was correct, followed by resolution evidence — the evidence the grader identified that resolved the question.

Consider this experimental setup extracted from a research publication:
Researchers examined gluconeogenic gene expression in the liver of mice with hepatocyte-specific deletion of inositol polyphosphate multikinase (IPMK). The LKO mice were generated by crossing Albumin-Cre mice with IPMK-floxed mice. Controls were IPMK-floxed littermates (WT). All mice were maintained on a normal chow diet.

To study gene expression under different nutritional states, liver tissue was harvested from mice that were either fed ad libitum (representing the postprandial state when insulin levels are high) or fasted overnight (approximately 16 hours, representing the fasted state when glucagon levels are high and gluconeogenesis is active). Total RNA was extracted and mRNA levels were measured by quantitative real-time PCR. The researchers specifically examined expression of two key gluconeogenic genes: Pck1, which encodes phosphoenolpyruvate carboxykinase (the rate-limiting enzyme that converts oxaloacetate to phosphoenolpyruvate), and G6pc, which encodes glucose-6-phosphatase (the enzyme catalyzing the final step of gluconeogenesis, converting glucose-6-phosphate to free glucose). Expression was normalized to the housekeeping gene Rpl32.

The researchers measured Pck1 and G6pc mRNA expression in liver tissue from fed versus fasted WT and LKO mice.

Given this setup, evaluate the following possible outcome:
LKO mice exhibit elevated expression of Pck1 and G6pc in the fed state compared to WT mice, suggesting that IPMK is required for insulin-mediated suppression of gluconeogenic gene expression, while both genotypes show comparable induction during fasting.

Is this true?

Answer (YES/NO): YES